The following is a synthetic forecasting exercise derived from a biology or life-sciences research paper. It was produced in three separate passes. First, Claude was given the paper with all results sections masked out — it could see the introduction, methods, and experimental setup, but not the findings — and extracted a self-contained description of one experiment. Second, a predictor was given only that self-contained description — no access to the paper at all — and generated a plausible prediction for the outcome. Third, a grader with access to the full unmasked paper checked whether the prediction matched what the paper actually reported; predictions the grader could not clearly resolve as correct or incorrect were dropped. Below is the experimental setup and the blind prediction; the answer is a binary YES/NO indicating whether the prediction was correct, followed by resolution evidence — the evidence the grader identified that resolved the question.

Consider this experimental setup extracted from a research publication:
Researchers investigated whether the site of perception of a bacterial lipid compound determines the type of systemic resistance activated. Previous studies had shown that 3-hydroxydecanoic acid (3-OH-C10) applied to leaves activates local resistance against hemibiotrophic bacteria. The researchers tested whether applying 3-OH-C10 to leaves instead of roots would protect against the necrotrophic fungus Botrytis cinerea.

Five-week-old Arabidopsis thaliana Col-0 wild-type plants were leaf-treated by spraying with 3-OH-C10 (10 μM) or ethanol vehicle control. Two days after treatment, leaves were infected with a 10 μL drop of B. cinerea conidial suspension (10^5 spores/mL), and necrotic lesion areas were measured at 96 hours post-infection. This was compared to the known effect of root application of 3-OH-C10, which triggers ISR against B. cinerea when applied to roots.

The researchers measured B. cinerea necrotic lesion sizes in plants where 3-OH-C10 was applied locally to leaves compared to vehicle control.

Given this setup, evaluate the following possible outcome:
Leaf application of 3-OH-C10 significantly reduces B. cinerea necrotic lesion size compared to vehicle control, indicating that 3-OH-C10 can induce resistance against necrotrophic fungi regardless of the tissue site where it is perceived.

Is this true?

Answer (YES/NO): NO